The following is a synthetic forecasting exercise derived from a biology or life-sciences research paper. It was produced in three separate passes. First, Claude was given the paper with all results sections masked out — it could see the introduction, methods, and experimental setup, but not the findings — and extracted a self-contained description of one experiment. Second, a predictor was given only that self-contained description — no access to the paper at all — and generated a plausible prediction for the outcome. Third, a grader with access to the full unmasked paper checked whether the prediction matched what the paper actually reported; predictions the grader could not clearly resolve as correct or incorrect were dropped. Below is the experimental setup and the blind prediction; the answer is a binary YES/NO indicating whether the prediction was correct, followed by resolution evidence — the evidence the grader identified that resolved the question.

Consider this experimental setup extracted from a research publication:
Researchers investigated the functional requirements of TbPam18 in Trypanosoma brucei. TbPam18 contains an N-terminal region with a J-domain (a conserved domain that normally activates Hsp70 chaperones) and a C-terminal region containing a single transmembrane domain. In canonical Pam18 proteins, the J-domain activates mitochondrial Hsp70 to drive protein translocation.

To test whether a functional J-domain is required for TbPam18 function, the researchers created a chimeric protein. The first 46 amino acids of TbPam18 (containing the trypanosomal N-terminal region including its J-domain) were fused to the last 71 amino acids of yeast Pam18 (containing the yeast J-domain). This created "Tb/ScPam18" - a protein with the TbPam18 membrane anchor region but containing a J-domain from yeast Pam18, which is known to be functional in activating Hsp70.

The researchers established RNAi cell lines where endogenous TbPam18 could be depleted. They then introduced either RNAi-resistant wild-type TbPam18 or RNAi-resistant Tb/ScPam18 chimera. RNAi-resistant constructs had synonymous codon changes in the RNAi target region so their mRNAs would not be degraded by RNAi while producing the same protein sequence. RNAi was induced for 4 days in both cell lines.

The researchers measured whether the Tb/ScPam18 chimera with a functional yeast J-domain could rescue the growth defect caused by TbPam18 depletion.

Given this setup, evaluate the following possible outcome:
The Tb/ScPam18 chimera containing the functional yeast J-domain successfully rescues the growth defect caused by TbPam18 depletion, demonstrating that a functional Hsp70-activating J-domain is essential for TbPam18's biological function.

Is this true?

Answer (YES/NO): NO